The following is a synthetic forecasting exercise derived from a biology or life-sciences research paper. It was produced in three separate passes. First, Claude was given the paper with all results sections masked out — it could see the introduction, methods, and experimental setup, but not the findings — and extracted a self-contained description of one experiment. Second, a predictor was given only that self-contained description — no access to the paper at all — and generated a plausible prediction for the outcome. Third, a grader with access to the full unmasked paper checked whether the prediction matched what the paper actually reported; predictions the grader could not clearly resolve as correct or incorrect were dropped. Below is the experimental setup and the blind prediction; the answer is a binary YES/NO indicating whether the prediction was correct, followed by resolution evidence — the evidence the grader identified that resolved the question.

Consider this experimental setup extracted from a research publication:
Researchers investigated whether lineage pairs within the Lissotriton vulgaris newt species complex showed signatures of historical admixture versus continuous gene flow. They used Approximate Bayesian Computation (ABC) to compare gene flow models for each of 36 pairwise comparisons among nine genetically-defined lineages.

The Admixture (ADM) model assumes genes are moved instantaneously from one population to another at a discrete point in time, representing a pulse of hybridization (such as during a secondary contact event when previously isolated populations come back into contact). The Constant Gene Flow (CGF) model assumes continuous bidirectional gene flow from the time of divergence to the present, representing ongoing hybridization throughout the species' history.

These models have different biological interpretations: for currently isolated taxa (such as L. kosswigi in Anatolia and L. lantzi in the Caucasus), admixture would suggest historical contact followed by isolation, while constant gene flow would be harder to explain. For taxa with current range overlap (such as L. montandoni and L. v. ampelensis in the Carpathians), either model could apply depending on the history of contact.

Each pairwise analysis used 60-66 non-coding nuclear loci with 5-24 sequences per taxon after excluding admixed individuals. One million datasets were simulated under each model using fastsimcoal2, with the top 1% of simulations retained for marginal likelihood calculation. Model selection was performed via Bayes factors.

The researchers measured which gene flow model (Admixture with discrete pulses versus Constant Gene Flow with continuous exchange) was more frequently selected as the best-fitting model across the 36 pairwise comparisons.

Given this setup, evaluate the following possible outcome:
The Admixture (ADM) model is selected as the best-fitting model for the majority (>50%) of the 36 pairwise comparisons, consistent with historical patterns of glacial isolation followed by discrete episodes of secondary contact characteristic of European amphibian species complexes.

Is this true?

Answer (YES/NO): YES